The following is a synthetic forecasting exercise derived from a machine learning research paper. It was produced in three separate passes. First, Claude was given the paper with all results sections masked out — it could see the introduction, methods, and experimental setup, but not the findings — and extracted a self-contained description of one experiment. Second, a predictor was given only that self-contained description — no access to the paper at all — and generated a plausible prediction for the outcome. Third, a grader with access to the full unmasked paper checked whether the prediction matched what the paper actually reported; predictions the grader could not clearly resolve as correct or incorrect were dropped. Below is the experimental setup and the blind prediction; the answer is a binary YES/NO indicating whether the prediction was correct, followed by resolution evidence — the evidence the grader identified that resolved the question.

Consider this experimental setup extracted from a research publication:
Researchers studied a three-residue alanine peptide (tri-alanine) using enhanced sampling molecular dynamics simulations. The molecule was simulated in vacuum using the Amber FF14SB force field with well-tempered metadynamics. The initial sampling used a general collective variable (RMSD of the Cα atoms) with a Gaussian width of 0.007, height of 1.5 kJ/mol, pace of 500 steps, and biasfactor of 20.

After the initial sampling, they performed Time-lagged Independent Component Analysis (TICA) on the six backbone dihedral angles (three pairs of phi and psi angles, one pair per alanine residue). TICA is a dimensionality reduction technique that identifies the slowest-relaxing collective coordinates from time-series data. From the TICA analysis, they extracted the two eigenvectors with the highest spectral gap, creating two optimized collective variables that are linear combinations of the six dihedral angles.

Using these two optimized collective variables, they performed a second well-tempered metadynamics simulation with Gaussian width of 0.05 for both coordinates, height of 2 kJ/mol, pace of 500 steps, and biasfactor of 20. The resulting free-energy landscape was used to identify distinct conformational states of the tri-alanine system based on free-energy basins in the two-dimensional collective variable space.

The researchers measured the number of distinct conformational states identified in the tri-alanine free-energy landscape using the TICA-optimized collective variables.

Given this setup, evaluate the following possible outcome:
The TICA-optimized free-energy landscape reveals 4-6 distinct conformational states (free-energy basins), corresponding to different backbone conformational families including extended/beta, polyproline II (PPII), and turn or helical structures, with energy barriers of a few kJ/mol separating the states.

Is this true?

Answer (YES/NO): NO